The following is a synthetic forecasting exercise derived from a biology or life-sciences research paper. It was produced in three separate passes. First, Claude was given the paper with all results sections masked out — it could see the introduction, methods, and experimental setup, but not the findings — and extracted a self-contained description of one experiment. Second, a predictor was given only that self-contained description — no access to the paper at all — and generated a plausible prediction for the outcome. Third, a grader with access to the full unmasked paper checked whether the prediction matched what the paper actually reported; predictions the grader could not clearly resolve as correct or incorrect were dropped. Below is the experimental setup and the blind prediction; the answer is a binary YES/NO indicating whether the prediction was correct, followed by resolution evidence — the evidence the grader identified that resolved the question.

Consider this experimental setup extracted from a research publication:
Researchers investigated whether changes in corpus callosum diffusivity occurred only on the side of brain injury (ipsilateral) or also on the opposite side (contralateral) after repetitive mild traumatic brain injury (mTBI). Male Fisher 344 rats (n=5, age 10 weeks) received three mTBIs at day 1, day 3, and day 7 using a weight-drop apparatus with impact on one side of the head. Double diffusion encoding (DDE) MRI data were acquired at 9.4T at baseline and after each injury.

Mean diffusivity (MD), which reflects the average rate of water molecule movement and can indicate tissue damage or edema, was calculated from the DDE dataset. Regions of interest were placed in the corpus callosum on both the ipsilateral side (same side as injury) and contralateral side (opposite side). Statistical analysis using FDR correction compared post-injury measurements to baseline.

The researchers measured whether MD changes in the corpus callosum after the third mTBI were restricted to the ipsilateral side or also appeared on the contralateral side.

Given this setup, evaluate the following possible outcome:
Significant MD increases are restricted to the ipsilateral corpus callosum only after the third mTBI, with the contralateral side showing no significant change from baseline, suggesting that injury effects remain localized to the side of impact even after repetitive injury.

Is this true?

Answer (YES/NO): YES